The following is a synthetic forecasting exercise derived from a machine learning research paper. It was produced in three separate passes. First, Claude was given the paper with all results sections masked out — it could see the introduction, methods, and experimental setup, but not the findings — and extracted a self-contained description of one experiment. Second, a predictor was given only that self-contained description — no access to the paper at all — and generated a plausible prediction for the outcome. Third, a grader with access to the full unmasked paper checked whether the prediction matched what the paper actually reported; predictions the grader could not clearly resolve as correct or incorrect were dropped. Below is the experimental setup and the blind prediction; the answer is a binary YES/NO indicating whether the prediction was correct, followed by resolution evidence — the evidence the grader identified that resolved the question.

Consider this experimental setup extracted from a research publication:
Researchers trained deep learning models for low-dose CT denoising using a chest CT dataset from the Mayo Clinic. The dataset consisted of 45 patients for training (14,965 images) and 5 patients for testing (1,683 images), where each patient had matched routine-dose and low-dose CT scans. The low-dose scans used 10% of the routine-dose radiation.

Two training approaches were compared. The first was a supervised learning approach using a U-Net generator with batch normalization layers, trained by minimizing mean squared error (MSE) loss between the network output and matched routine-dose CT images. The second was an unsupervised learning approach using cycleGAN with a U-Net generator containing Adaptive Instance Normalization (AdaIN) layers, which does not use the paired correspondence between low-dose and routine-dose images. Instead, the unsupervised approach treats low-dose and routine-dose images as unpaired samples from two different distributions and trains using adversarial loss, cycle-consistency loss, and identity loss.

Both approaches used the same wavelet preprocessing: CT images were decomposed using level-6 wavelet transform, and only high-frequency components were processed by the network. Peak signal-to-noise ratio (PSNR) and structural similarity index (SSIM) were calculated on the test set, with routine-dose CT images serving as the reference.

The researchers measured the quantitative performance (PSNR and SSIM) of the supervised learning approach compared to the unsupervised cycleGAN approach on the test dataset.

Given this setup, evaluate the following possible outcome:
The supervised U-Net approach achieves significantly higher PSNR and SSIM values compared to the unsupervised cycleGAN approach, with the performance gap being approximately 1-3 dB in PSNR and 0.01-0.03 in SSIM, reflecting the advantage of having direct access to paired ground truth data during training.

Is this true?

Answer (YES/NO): NO